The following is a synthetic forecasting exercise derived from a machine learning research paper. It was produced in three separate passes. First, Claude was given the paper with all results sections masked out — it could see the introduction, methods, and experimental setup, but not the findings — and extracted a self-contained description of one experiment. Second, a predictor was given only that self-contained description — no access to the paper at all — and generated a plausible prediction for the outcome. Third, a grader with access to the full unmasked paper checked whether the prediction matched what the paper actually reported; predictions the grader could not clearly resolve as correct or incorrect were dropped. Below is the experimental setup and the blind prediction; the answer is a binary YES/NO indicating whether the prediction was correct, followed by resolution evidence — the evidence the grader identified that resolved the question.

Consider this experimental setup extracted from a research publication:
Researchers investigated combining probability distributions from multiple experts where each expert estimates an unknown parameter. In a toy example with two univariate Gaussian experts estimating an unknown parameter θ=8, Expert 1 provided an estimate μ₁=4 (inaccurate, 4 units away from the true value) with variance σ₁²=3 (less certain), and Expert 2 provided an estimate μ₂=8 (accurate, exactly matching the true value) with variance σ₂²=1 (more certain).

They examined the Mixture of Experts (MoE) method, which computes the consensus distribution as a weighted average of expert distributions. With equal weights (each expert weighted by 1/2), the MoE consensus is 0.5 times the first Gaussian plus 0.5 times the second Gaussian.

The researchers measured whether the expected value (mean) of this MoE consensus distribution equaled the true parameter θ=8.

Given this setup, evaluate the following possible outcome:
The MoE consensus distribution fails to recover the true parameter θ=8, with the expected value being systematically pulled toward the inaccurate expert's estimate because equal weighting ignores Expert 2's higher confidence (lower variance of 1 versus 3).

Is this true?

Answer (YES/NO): YES